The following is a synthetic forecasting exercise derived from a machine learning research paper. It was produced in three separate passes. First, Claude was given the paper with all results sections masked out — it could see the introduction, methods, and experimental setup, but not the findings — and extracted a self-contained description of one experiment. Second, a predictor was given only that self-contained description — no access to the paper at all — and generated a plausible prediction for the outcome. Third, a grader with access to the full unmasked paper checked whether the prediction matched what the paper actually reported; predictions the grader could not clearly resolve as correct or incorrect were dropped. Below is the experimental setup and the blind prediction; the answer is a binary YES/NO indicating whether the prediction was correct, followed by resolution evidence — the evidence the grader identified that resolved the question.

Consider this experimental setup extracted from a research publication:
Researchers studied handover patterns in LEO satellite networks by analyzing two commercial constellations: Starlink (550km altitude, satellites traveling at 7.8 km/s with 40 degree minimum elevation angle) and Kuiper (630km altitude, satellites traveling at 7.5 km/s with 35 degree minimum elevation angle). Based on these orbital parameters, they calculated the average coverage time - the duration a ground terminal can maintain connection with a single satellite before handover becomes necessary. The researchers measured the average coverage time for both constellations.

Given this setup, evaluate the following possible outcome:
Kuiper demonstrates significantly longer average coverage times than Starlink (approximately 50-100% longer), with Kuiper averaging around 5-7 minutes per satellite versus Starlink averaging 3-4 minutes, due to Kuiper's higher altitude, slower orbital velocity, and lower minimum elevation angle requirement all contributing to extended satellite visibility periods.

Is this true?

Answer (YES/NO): NO